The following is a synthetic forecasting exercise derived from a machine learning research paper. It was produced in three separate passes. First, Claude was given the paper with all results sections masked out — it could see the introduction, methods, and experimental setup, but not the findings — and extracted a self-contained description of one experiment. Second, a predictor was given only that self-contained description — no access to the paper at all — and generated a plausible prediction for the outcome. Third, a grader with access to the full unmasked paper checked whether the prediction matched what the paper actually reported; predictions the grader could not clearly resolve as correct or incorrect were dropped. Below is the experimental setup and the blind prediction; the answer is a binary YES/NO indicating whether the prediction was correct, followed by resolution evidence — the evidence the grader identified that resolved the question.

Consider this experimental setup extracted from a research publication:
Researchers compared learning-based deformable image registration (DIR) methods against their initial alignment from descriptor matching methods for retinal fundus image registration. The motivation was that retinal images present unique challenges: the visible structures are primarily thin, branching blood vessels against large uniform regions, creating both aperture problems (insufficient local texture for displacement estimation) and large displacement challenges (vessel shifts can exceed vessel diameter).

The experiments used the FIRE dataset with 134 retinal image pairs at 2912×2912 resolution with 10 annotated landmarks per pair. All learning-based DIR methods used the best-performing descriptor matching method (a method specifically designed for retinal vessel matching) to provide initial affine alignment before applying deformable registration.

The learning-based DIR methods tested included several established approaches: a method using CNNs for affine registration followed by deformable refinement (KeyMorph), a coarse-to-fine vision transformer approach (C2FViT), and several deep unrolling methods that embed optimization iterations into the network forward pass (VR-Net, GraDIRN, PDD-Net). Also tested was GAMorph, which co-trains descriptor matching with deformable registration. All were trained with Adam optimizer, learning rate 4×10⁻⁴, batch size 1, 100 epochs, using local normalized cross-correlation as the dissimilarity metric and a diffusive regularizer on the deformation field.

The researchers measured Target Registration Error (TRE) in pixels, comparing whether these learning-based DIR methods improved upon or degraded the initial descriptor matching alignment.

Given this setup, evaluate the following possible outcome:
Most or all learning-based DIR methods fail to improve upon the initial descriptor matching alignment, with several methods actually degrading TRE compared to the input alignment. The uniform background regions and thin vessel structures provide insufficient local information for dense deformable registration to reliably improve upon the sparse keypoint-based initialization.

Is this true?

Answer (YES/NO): YES